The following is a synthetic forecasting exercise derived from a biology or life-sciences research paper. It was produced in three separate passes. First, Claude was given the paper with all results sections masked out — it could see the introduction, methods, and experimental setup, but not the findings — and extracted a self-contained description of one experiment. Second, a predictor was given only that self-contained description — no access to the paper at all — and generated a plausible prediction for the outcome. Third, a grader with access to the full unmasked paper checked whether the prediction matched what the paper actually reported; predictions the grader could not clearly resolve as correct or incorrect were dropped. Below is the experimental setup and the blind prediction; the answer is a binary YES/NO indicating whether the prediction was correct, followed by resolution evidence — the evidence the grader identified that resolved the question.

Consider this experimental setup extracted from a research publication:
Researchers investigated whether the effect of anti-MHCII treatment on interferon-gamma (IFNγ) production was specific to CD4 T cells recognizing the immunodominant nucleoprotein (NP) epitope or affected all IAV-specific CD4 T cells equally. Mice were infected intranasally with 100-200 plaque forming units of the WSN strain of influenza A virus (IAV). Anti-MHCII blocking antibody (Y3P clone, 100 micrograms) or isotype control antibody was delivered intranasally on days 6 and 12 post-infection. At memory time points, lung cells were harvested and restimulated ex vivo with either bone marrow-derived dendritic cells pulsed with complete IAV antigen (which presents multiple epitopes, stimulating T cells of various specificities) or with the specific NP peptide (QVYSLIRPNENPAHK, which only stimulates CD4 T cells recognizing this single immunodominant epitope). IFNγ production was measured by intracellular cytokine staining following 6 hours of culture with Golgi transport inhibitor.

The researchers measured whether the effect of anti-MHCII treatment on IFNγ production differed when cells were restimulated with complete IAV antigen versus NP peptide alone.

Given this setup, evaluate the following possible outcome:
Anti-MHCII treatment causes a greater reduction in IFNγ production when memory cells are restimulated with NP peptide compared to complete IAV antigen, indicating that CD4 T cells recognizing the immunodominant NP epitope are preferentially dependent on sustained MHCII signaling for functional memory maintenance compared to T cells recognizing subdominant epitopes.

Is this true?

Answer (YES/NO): YES